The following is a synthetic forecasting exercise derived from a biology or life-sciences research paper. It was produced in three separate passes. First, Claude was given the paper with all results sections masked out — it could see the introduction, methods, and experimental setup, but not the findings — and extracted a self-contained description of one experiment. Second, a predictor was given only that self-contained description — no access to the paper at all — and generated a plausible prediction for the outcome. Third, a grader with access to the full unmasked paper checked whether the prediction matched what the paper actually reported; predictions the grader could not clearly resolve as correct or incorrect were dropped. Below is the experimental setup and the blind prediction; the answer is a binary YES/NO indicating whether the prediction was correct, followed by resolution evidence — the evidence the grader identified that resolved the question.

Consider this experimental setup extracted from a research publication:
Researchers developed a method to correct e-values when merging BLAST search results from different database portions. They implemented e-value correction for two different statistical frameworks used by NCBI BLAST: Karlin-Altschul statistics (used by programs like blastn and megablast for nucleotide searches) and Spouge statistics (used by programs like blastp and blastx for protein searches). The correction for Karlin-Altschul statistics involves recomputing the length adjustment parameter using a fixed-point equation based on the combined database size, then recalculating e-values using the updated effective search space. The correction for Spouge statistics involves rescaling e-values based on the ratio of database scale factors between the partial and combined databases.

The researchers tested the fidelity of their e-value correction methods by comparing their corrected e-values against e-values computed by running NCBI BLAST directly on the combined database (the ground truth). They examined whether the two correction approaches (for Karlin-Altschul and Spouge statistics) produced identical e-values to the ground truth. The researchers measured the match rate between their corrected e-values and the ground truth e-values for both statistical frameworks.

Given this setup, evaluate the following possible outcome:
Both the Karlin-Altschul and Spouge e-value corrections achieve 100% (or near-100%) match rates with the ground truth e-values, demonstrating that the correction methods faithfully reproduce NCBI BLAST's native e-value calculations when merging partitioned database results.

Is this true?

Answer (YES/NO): YES